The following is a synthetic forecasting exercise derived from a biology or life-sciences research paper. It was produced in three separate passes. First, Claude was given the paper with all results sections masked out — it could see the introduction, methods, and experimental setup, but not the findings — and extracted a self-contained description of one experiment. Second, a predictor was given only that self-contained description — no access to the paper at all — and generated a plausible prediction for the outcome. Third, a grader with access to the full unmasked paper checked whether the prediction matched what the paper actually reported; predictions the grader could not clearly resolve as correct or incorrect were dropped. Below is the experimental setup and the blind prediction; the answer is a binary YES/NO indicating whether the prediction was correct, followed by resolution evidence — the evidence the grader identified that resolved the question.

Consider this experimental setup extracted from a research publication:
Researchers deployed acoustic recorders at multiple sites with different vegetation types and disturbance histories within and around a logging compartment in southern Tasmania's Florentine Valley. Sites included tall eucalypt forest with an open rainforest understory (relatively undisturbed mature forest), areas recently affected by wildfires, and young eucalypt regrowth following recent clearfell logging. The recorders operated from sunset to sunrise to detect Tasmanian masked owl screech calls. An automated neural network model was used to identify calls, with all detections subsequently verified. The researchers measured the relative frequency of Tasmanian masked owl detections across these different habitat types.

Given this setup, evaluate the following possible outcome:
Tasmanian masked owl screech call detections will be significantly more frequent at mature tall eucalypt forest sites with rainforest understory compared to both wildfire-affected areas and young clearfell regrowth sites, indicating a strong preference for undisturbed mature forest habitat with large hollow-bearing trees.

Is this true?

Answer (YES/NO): NO